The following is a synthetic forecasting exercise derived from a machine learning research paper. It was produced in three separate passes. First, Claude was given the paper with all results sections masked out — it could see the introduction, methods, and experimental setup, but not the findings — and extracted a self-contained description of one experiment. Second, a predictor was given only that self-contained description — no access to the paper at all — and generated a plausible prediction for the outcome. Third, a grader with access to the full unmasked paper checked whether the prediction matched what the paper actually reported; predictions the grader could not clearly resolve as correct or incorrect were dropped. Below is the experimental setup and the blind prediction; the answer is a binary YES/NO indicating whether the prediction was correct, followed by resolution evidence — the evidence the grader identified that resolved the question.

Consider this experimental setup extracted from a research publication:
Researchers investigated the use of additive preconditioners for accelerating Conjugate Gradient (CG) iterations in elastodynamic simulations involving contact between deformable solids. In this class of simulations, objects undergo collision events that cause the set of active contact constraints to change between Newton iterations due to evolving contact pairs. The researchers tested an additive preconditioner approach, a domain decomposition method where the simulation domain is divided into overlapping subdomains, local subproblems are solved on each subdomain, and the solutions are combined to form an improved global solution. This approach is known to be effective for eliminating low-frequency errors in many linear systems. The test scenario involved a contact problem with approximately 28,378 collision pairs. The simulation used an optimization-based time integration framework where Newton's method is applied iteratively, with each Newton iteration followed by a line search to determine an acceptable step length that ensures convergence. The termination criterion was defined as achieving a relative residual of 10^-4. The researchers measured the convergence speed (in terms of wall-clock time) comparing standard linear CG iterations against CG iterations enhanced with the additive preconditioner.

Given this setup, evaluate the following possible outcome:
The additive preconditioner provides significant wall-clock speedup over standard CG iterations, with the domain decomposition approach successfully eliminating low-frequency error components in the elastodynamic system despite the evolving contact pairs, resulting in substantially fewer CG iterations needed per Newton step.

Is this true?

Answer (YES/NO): NO